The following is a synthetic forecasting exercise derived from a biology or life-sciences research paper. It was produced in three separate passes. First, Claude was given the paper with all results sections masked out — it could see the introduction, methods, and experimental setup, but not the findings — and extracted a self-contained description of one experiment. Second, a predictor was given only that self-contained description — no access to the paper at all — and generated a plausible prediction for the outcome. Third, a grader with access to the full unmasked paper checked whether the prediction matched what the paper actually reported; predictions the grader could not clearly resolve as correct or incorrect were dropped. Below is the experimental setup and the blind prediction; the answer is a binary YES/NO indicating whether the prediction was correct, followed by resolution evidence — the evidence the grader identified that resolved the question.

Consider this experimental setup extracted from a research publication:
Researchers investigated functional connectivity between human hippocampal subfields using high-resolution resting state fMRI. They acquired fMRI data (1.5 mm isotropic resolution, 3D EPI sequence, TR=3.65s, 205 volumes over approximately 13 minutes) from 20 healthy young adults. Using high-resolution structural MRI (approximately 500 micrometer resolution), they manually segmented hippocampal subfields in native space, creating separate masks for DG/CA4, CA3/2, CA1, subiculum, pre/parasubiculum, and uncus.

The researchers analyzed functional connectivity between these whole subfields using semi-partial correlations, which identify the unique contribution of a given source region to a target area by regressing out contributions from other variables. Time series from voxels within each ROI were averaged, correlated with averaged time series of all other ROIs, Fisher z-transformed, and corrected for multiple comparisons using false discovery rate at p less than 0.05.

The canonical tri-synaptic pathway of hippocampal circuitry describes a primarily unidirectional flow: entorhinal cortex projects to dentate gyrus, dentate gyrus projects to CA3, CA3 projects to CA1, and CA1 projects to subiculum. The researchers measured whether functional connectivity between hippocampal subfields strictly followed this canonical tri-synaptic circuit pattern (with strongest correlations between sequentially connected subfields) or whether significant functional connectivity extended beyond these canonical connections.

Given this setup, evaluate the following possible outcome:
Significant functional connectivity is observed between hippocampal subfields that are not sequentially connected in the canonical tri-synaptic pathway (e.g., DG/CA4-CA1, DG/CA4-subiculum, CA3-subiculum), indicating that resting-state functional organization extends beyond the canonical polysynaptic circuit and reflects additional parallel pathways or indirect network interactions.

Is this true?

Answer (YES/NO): YES